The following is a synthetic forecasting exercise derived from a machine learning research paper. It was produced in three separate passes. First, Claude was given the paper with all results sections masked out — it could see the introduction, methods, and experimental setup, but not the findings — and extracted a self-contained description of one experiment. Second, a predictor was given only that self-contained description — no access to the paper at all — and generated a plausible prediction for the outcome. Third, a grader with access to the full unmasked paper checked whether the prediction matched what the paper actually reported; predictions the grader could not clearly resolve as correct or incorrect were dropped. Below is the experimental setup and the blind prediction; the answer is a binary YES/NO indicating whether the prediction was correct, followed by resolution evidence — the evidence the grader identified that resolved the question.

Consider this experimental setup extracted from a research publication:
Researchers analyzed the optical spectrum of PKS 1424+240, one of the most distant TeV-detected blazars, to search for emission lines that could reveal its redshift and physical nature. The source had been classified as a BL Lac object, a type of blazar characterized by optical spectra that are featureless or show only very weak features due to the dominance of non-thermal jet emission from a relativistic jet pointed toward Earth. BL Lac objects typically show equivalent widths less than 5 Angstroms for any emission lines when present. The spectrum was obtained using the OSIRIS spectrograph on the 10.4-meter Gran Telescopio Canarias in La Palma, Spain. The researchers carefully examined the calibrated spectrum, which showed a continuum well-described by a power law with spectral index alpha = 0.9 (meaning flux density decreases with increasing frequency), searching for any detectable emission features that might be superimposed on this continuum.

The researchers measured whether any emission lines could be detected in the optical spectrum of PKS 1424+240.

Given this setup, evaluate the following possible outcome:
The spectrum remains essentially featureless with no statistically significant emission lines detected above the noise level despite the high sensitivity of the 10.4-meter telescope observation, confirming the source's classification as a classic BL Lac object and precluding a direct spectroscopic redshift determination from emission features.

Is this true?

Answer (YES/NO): NO